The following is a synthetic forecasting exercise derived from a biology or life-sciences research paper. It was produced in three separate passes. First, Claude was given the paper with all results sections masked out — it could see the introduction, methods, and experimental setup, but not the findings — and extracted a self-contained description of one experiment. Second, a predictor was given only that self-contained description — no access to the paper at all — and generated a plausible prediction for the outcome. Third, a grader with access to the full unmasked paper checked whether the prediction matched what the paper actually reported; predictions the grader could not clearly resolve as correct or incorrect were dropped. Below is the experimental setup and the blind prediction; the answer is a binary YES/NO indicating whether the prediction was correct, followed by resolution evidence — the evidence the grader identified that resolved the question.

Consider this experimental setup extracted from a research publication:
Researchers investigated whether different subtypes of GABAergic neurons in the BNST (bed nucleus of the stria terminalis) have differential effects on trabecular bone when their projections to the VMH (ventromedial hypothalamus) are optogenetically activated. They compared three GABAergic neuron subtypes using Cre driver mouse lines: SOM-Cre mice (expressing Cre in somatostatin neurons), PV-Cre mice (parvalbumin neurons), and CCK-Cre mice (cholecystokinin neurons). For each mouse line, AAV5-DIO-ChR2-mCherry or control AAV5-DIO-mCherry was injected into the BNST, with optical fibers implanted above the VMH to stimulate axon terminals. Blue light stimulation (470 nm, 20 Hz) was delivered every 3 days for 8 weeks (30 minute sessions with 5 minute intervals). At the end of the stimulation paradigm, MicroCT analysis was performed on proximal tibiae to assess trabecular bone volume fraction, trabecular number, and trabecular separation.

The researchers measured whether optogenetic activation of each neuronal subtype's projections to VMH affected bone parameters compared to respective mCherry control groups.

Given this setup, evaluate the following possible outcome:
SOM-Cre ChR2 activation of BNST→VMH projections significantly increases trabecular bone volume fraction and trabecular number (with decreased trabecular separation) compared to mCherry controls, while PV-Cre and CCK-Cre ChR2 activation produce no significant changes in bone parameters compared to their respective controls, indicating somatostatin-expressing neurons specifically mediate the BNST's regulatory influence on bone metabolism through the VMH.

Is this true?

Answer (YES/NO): NO